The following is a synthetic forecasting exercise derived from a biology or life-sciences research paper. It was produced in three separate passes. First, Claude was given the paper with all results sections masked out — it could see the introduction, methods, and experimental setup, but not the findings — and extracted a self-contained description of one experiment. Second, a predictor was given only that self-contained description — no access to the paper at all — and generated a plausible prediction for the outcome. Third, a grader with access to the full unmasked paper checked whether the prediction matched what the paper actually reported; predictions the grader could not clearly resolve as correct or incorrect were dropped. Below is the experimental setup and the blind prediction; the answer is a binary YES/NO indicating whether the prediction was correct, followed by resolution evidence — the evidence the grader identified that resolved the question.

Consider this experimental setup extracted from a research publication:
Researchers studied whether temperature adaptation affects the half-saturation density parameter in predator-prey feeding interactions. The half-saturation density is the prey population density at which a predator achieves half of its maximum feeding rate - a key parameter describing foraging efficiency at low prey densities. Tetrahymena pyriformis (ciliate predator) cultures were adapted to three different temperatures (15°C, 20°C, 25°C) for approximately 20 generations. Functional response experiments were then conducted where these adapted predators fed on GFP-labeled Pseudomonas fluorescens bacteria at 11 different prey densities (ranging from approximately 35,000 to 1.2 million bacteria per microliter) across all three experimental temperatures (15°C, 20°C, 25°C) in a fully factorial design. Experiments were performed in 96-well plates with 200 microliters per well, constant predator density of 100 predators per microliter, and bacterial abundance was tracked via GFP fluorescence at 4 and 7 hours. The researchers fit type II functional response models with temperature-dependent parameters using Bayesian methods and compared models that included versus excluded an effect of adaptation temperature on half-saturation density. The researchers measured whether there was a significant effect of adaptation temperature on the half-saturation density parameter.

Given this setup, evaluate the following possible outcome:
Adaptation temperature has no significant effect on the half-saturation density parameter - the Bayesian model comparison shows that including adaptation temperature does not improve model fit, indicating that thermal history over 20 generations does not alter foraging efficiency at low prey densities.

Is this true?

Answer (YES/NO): YES